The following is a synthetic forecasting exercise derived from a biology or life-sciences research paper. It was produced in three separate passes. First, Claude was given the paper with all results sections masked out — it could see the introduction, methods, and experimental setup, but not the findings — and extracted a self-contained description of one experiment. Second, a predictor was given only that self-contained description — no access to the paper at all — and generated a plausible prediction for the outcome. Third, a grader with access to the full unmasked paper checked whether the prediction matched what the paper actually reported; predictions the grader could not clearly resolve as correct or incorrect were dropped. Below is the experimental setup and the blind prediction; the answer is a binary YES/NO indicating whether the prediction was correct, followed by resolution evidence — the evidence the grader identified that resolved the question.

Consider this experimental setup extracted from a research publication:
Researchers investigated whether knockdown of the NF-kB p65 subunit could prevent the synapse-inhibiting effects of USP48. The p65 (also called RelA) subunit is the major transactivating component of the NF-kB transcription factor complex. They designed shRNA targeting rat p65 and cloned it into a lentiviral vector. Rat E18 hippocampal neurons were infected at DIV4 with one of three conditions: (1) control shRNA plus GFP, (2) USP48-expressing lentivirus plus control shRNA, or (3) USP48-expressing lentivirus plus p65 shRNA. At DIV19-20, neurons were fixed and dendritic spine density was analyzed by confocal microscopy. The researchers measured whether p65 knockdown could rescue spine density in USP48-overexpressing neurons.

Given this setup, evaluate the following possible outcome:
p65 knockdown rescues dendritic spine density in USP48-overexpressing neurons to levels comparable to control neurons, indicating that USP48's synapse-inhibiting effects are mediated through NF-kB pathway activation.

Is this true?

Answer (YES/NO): NO